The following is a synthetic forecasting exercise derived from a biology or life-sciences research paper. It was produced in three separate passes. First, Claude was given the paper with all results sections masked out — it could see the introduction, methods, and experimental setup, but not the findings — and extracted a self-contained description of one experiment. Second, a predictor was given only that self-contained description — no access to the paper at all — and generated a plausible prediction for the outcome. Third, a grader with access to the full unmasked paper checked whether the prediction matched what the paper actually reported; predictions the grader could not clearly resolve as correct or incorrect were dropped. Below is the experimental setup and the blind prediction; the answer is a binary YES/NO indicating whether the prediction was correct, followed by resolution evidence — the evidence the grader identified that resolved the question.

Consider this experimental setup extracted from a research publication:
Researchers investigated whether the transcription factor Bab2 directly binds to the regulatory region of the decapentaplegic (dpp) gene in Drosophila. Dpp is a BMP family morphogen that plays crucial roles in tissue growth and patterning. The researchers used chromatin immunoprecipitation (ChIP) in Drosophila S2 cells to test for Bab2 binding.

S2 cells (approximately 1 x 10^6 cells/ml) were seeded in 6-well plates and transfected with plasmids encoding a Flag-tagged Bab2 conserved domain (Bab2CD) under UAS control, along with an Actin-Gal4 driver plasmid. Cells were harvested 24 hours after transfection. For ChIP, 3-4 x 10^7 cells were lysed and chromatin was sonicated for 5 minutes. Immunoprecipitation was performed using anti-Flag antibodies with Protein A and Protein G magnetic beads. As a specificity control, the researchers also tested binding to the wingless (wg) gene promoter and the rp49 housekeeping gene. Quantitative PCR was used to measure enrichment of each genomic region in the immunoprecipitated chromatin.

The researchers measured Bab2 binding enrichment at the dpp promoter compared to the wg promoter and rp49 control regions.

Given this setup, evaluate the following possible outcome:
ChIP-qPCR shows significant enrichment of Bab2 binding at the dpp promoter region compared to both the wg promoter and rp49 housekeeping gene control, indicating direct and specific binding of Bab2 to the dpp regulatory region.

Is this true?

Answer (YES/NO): YES